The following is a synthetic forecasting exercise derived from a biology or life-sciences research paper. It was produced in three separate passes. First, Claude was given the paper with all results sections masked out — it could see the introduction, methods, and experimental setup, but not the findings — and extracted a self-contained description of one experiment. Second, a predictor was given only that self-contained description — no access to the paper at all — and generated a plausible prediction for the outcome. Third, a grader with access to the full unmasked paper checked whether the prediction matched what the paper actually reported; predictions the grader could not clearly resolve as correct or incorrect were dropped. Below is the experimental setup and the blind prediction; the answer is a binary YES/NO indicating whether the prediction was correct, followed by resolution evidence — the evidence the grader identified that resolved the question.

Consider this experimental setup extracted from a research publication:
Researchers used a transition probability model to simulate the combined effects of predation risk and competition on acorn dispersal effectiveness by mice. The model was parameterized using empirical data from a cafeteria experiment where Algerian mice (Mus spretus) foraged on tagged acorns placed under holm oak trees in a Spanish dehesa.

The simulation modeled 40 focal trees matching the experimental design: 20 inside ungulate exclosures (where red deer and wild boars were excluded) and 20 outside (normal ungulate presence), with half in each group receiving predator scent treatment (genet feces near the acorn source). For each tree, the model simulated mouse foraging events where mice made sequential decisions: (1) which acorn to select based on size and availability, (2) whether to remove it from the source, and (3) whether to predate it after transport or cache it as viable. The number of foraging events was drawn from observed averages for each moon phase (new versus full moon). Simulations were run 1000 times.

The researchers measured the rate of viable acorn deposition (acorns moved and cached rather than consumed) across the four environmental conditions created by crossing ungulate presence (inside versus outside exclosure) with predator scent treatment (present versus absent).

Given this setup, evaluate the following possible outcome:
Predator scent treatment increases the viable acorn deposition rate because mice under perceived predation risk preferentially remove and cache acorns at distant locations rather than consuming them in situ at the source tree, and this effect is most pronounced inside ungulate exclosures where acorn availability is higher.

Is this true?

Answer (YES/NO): NO